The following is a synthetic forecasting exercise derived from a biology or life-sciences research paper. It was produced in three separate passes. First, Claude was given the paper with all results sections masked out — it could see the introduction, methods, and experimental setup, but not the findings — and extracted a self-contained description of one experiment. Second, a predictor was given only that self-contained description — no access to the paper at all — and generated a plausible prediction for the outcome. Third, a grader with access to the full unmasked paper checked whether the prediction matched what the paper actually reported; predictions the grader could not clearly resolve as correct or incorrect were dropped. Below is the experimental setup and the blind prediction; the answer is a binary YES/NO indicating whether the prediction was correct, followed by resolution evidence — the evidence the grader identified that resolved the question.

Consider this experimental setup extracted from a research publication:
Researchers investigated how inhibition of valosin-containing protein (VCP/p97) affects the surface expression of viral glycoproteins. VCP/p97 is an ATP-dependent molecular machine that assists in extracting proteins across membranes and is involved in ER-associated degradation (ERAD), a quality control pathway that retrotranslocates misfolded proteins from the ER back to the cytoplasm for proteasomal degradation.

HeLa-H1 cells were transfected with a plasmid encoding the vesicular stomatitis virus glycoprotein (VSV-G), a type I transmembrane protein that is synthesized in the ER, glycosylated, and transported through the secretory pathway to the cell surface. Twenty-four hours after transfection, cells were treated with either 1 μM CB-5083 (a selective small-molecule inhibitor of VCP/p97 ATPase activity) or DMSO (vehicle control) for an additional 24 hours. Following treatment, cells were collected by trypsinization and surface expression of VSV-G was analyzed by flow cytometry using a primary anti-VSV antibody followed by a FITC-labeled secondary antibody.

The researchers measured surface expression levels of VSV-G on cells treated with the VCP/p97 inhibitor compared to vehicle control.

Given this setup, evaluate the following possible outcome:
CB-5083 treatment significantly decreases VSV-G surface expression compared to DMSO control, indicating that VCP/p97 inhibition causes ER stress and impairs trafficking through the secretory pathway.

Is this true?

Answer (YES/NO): NO